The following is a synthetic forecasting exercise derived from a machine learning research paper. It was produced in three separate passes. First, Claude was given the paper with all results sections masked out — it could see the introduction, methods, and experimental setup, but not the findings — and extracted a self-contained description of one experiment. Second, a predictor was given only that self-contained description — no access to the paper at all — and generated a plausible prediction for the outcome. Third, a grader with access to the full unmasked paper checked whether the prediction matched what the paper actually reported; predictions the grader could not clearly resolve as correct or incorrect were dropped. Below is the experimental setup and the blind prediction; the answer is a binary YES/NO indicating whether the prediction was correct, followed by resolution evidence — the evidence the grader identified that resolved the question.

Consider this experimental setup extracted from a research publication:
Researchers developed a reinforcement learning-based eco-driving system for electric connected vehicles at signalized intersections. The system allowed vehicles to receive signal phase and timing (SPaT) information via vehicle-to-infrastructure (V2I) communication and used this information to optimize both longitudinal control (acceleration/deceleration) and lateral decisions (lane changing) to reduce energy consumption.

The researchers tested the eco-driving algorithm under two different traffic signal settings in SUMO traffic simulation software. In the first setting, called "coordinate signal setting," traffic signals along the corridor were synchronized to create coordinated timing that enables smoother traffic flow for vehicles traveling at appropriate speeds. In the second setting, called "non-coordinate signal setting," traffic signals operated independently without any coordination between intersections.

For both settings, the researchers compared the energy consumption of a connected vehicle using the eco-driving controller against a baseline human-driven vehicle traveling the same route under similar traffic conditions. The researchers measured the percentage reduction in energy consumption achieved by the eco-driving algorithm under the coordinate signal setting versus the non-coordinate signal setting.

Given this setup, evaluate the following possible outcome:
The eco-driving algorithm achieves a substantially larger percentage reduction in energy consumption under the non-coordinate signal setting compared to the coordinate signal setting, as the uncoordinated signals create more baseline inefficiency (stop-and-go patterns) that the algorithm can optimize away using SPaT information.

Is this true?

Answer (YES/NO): YES